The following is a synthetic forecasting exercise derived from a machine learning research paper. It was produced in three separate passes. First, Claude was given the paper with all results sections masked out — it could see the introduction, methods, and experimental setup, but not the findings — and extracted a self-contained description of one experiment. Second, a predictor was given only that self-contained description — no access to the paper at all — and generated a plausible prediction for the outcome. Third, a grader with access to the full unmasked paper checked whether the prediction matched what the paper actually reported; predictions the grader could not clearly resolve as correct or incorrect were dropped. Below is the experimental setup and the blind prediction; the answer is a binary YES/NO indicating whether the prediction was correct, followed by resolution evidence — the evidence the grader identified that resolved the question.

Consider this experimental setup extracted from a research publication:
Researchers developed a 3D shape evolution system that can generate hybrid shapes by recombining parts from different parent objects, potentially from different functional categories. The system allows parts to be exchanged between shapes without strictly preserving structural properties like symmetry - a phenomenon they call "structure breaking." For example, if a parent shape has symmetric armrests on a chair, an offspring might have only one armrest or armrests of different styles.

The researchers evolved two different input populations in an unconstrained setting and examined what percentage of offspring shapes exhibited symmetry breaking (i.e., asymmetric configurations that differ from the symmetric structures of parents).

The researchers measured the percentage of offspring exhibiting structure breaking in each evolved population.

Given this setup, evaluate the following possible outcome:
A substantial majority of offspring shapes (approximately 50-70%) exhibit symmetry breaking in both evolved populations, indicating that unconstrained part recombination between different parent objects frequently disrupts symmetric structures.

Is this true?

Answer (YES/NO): NO